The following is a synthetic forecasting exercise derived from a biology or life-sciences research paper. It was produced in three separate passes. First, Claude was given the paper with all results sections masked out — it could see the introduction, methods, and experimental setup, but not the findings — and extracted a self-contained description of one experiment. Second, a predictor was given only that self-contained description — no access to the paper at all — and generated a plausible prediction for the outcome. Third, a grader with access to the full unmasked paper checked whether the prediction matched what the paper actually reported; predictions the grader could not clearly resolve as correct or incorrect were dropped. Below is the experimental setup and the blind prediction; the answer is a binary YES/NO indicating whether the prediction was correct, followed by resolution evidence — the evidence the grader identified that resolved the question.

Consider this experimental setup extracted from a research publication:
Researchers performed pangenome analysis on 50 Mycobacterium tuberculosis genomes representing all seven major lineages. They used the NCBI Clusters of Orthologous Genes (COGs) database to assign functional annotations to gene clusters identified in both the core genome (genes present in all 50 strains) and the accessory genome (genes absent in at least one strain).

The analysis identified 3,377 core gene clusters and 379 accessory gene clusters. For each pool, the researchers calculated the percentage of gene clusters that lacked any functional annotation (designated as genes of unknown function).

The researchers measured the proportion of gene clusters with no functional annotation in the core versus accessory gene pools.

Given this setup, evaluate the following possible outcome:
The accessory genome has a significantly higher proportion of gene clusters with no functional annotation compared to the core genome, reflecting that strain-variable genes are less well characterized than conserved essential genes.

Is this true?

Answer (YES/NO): YES